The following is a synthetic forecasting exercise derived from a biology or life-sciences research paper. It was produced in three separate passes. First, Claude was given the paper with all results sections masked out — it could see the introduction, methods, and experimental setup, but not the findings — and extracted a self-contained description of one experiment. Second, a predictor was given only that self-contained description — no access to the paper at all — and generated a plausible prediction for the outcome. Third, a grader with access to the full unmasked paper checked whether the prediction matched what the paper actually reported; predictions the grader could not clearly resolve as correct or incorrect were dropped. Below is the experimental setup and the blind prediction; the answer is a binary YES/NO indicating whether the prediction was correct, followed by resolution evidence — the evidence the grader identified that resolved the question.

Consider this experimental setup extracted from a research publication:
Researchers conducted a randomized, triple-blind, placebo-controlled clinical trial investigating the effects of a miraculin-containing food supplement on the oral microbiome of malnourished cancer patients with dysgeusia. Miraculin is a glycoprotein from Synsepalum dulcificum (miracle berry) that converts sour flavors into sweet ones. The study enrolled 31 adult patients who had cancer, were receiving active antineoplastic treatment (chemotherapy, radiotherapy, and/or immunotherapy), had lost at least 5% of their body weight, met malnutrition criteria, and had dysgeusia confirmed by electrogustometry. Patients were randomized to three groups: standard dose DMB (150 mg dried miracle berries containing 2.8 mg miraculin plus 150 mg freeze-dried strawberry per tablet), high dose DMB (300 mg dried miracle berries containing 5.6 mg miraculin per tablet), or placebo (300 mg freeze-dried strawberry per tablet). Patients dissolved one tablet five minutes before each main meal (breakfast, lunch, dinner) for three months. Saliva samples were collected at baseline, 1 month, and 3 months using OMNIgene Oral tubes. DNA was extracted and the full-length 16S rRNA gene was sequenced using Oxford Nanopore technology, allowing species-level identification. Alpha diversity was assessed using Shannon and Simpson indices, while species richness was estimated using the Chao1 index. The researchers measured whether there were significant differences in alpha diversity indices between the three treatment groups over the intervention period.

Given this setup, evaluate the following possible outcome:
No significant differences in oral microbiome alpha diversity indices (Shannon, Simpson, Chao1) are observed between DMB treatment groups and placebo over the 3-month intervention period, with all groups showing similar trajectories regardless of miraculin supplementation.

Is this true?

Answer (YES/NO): YES